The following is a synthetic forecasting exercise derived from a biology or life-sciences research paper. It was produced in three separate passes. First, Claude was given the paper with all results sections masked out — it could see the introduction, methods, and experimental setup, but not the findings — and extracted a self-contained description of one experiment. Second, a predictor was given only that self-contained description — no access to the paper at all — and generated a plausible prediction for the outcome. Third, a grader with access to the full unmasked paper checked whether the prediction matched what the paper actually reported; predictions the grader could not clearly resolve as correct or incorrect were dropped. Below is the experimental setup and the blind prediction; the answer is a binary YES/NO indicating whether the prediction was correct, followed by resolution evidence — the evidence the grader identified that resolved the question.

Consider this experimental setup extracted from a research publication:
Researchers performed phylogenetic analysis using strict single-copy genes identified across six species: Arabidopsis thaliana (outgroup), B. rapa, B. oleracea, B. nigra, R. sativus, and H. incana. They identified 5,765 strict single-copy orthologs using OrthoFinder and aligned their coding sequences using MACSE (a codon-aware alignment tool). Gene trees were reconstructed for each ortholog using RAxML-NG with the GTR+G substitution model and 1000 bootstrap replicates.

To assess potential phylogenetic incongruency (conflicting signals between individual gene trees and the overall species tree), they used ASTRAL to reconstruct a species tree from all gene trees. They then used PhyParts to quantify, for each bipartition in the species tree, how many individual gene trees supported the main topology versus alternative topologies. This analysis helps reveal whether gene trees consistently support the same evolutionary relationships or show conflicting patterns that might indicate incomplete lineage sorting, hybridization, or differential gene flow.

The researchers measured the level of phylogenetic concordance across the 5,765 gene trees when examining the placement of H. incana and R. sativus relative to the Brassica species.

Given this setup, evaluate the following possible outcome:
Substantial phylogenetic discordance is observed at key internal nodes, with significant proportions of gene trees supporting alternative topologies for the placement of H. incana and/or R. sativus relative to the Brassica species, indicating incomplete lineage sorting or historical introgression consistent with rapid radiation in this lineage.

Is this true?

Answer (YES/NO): YES